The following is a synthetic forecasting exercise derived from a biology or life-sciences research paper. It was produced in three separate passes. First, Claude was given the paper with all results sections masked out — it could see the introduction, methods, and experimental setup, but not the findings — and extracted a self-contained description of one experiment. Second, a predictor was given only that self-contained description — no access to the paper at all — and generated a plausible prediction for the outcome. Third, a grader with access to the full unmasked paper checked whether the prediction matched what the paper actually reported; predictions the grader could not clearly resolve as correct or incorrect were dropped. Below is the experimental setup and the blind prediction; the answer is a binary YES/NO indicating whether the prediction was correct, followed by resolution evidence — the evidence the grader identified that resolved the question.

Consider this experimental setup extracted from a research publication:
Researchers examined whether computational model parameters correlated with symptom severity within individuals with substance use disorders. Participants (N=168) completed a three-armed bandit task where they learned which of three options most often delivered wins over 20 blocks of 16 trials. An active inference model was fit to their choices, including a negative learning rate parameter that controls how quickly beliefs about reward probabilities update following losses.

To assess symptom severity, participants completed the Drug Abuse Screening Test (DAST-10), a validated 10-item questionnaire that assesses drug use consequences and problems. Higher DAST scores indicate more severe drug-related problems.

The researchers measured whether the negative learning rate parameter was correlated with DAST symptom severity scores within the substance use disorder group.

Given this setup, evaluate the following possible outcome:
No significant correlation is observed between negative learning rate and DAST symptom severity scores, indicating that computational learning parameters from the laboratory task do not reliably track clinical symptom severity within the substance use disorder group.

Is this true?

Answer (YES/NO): YES